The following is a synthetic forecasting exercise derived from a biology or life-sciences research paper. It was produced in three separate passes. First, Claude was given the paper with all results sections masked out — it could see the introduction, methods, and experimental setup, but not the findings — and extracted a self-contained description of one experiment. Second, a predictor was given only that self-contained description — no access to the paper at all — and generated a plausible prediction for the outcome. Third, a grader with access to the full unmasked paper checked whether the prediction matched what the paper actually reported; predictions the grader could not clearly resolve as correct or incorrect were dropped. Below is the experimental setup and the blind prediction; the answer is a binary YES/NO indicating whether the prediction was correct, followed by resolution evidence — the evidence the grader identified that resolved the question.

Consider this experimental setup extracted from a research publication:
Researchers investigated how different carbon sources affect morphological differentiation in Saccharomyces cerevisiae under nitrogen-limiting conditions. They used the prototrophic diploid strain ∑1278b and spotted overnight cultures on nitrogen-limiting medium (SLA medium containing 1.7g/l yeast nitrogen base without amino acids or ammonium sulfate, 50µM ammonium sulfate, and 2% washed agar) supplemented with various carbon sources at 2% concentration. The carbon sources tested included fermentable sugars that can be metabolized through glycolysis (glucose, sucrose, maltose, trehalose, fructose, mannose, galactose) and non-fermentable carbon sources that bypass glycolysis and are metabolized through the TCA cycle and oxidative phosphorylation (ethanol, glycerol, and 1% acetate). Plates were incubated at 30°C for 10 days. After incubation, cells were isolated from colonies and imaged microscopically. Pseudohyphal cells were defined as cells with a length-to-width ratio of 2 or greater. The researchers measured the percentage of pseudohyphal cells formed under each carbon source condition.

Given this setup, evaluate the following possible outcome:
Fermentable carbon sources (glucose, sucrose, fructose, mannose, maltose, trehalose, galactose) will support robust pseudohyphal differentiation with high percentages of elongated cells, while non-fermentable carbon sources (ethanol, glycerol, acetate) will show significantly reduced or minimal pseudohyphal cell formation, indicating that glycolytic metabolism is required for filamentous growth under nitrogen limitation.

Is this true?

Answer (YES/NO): YES